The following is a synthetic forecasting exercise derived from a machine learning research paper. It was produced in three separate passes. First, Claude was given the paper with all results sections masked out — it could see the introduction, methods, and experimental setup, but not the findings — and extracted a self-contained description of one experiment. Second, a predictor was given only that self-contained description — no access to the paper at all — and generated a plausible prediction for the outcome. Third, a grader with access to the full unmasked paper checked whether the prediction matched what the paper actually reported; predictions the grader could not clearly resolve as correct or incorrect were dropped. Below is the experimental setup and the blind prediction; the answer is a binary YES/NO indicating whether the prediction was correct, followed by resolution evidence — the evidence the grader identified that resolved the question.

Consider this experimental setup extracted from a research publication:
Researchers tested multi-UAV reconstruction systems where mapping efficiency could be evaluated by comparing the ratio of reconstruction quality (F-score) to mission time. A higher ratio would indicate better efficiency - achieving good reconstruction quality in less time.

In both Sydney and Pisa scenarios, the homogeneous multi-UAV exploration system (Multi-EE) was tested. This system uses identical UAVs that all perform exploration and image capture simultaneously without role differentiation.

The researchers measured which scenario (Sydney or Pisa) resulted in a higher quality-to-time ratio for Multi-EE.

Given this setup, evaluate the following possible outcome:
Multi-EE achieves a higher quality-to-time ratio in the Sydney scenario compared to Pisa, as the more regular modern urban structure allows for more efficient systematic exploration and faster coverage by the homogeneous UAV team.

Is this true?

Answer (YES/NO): NO